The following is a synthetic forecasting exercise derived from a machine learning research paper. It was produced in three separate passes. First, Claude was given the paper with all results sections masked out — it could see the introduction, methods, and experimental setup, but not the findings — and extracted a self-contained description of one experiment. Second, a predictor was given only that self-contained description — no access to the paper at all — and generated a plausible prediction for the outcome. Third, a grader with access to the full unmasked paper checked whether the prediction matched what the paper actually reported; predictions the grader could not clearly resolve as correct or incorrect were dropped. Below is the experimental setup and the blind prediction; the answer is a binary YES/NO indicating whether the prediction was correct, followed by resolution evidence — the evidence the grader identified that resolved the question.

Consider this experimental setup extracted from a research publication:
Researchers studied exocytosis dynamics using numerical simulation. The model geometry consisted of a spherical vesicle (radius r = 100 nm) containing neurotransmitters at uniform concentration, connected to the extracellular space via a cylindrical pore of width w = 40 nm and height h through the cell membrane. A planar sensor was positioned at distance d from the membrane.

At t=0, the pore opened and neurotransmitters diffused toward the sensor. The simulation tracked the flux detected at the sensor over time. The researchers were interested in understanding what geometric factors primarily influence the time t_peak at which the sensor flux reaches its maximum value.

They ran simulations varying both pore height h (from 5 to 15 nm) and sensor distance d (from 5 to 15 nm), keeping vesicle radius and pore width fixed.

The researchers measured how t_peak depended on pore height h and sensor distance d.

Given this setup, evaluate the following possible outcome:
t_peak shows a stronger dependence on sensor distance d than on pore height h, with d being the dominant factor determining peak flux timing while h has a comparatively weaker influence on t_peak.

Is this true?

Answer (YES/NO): YES